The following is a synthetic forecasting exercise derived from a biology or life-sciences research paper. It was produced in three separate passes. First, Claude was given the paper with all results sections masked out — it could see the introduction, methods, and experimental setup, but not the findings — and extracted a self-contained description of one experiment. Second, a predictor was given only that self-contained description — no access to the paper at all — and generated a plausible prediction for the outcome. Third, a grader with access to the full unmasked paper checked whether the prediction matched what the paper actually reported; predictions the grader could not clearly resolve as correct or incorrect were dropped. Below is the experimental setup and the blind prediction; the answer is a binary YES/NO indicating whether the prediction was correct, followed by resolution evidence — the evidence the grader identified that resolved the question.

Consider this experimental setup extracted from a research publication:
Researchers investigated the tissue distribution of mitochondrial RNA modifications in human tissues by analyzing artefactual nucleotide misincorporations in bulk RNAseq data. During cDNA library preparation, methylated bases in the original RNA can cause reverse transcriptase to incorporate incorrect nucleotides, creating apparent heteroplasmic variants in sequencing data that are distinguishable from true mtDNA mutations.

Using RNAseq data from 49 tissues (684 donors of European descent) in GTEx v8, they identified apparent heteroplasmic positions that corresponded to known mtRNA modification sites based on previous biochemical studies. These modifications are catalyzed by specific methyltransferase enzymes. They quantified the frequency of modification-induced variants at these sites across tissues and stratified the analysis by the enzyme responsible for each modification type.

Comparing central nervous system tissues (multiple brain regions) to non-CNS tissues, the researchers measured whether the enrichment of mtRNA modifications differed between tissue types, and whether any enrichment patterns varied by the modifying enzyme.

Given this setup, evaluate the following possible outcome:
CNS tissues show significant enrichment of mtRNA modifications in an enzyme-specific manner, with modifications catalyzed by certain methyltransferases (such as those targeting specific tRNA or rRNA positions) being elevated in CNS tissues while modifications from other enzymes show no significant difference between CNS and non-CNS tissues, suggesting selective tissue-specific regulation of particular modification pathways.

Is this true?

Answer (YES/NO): NO